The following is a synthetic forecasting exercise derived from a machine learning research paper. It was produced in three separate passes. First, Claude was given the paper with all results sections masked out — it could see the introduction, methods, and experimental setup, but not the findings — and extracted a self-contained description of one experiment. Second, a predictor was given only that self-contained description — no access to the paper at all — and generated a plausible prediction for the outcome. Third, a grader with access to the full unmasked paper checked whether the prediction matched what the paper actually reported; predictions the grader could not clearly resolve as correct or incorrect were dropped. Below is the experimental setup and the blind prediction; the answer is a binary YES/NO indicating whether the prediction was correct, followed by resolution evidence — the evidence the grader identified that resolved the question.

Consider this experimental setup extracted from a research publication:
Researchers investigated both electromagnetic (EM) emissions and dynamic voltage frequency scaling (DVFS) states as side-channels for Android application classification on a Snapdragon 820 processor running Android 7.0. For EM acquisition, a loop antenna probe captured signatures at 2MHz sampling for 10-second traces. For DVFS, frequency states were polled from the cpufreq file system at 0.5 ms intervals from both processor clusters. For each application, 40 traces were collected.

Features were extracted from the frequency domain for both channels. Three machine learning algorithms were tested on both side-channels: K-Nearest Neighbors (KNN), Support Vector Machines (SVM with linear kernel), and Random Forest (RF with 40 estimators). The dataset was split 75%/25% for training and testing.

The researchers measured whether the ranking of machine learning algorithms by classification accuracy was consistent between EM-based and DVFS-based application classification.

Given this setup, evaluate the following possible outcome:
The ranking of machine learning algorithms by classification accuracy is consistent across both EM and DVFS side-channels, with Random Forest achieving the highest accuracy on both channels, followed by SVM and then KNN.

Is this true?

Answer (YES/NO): NO